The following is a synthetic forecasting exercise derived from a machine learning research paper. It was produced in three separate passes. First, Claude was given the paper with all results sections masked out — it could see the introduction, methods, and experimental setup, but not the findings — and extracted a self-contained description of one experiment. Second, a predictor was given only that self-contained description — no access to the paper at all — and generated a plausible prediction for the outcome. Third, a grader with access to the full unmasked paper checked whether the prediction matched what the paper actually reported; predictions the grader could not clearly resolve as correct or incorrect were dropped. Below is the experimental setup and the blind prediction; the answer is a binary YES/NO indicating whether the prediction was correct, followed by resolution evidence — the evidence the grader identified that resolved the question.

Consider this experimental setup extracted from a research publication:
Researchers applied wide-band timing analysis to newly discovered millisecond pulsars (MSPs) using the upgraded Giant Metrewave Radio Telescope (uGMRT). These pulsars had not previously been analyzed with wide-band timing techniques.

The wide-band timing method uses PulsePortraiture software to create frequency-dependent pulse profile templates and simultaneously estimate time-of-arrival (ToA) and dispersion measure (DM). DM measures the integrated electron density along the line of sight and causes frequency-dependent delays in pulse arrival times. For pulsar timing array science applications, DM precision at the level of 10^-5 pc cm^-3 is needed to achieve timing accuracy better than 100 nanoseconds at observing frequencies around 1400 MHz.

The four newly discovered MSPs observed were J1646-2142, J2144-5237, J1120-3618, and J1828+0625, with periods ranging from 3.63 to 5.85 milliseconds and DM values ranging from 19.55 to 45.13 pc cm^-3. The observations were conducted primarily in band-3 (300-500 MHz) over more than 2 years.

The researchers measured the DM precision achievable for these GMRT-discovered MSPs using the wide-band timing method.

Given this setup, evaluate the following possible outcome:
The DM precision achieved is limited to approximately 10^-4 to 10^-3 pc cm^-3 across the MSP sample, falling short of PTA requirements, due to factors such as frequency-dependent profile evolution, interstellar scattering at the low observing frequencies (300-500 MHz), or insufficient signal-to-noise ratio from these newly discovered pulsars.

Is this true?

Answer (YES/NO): NO